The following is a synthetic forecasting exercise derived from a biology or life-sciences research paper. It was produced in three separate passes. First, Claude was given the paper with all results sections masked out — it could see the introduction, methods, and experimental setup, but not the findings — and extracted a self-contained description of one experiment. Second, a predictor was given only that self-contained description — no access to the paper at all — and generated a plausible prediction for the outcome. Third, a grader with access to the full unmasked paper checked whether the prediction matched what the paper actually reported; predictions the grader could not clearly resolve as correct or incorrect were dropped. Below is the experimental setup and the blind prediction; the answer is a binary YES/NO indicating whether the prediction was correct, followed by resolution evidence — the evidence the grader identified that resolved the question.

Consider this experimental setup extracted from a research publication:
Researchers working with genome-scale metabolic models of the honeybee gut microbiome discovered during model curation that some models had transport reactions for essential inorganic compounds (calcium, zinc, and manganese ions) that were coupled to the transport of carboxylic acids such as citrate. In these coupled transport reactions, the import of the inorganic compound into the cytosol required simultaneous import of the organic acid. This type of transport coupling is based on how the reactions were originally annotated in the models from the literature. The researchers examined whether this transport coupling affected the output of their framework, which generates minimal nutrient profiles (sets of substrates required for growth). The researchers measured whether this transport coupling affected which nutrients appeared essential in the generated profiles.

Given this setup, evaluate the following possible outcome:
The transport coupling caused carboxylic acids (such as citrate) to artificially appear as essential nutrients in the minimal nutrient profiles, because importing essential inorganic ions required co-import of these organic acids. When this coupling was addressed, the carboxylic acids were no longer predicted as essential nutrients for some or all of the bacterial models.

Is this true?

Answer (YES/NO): YES